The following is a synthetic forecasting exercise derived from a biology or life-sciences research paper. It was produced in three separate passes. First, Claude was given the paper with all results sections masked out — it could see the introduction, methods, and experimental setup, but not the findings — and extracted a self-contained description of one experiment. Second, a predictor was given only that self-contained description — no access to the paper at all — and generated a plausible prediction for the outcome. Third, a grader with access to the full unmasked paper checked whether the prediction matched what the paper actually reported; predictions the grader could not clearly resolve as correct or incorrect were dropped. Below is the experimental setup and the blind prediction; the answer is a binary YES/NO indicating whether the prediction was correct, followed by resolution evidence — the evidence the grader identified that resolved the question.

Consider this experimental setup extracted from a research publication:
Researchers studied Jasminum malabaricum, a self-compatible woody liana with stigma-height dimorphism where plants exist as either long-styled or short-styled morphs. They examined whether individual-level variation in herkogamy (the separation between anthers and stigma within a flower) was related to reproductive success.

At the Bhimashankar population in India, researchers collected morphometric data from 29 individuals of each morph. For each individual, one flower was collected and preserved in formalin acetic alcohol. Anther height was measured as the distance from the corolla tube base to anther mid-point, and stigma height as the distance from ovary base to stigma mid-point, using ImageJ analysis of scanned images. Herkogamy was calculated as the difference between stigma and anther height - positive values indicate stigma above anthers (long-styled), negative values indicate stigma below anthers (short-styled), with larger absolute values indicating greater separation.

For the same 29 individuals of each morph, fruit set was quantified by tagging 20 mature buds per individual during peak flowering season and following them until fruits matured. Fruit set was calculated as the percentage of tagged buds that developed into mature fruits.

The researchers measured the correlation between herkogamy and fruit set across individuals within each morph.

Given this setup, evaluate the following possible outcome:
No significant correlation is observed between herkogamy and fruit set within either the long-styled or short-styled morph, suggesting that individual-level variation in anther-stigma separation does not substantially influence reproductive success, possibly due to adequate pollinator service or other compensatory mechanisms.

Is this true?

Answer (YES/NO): NO